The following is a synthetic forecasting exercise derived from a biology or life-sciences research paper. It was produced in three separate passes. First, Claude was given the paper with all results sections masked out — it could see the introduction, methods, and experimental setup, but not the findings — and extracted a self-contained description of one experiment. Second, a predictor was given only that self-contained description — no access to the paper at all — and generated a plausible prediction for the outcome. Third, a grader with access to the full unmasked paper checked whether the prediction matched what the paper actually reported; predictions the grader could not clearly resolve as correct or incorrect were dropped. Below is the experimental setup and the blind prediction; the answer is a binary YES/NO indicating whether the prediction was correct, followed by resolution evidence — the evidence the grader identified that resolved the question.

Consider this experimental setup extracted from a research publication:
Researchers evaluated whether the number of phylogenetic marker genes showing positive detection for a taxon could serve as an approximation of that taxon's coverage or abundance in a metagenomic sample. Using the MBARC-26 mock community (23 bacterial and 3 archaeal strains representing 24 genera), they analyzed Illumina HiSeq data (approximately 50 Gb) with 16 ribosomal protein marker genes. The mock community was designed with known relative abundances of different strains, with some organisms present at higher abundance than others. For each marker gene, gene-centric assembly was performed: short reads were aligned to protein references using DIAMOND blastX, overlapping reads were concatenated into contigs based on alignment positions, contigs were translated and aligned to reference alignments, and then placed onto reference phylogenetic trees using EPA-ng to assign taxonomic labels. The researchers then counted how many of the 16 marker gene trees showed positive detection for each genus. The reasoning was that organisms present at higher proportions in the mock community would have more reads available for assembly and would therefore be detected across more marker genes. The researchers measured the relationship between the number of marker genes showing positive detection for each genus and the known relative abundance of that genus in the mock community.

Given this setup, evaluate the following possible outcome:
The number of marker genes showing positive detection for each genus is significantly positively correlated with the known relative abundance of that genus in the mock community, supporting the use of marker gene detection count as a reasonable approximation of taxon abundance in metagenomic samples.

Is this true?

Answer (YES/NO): YES